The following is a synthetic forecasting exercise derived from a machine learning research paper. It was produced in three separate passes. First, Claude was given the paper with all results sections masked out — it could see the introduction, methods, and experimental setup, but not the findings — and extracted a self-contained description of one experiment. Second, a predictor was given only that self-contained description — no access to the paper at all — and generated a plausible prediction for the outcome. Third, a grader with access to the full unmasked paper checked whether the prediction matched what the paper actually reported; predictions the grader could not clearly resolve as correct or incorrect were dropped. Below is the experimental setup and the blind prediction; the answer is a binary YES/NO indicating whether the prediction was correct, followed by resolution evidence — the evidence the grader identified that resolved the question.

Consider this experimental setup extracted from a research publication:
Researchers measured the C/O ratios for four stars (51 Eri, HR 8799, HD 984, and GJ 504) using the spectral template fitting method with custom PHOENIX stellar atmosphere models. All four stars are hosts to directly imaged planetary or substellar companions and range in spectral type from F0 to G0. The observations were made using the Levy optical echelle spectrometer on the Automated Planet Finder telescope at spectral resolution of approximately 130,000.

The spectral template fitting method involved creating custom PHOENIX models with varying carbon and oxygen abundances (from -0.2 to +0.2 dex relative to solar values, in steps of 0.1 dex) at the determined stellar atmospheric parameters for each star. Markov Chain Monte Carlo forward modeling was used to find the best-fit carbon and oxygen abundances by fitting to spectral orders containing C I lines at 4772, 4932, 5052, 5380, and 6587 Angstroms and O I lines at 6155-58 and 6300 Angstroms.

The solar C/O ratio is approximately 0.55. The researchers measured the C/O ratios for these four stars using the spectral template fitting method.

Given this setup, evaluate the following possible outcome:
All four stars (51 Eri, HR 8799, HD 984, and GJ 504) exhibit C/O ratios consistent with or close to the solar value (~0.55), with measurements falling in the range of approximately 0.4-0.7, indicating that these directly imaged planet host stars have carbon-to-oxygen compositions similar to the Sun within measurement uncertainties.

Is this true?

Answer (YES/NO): YES